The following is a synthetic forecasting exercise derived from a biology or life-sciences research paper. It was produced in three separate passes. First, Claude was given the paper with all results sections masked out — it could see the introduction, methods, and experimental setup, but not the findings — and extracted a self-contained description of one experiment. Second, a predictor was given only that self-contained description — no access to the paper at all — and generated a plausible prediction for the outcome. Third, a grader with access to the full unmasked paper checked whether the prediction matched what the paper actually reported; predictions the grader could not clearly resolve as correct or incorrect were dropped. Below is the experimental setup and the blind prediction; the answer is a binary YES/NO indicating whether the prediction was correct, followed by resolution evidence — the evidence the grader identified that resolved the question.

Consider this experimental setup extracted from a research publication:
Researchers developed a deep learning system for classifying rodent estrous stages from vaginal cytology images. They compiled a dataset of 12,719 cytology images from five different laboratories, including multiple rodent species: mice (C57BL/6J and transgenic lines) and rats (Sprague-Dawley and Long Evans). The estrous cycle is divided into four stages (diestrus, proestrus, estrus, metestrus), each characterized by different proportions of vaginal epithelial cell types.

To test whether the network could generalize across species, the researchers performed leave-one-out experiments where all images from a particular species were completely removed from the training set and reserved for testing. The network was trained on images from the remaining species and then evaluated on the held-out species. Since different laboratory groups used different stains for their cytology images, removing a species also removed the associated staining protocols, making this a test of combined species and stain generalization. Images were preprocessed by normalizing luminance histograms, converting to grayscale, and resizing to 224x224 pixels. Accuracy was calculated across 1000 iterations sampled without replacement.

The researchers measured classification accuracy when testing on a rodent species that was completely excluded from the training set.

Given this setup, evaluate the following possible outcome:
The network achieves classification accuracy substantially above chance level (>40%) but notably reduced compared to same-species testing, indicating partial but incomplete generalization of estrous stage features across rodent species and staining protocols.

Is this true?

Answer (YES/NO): NO